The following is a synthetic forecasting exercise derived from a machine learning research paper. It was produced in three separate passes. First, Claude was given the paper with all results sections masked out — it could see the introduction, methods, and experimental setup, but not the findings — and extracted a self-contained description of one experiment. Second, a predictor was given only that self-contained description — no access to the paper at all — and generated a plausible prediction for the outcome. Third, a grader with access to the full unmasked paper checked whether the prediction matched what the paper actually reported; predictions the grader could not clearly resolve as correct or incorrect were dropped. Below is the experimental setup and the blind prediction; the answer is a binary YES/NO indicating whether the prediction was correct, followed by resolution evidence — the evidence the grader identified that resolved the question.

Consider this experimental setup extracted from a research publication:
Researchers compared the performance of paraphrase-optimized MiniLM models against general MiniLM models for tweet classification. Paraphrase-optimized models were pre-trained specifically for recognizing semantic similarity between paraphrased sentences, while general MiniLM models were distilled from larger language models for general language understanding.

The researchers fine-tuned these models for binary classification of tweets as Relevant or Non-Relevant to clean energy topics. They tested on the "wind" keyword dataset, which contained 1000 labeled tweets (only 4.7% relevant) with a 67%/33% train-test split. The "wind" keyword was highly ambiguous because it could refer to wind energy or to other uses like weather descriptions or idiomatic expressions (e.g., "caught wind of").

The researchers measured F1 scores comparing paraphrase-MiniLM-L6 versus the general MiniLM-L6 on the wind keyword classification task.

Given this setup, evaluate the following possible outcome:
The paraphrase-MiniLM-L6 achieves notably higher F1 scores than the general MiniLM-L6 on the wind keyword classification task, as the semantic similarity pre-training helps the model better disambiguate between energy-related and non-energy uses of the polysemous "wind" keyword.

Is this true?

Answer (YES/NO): NO